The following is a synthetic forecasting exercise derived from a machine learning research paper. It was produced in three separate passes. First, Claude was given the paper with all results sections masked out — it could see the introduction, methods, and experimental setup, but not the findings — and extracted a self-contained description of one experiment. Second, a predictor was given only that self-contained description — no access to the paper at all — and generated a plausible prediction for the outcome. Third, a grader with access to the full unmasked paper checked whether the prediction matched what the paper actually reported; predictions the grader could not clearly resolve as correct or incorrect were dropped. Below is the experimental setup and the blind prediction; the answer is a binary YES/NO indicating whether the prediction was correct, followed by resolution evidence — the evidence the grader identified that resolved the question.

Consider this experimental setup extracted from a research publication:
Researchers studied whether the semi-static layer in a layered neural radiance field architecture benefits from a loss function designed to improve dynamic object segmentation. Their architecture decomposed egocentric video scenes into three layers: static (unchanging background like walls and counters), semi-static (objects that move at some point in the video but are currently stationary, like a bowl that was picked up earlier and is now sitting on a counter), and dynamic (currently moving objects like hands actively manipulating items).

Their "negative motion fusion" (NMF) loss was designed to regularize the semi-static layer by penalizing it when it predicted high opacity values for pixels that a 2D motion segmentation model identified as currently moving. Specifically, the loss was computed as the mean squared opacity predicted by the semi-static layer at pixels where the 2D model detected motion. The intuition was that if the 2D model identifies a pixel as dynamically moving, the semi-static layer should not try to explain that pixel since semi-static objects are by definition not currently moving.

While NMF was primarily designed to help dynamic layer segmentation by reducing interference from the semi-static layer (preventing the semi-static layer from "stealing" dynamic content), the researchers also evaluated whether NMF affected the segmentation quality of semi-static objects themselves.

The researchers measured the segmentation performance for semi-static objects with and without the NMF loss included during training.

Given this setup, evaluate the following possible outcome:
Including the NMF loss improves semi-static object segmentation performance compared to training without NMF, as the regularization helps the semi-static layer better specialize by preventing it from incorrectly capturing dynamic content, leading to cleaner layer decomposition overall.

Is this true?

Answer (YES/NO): YES